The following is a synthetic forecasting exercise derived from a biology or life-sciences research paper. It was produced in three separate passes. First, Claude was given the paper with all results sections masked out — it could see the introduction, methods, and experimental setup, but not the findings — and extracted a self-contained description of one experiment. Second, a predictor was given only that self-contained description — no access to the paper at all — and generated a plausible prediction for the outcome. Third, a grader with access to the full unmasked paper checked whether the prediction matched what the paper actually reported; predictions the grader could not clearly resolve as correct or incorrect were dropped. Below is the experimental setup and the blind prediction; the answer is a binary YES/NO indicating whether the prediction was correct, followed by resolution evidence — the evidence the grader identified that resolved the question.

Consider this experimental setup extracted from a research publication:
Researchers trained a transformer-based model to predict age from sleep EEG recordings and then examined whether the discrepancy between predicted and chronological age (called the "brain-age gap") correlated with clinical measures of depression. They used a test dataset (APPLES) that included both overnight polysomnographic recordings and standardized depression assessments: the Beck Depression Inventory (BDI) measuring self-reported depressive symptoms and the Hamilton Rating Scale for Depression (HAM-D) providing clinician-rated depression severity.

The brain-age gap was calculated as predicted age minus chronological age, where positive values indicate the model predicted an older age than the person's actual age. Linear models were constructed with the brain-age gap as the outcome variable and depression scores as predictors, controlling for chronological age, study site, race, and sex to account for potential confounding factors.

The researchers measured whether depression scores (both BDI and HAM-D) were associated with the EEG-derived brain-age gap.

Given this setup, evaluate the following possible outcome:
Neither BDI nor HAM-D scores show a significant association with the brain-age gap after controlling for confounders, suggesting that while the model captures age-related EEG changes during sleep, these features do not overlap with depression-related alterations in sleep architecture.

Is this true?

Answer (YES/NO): NO